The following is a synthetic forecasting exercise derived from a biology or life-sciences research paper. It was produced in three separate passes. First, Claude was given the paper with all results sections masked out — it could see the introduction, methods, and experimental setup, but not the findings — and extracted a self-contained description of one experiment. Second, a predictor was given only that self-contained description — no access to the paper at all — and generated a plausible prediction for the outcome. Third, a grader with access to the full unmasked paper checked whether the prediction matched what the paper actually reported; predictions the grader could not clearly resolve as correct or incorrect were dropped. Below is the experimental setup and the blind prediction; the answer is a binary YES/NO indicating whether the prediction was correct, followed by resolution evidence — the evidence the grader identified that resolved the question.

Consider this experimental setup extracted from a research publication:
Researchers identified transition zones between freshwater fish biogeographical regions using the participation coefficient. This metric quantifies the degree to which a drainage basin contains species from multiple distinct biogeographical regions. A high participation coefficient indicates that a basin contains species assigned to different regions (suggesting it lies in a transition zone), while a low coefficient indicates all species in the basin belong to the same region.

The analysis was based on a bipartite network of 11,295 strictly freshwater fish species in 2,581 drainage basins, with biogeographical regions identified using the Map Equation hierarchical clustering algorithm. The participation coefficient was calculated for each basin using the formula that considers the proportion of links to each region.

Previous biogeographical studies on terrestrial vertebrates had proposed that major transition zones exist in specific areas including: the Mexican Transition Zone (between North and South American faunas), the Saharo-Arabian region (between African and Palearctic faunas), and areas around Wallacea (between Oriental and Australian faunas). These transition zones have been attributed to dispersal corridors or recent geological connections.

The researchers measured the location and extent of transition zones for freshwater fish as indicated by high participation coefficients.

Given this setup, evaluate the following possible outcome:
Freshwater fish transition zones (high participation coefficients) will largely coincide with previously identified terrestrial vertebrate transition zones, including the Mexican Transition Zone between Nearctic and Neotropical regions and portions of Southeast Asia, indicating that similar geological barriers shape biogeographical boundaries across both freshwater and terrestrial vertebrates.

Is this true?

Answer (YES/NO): NO